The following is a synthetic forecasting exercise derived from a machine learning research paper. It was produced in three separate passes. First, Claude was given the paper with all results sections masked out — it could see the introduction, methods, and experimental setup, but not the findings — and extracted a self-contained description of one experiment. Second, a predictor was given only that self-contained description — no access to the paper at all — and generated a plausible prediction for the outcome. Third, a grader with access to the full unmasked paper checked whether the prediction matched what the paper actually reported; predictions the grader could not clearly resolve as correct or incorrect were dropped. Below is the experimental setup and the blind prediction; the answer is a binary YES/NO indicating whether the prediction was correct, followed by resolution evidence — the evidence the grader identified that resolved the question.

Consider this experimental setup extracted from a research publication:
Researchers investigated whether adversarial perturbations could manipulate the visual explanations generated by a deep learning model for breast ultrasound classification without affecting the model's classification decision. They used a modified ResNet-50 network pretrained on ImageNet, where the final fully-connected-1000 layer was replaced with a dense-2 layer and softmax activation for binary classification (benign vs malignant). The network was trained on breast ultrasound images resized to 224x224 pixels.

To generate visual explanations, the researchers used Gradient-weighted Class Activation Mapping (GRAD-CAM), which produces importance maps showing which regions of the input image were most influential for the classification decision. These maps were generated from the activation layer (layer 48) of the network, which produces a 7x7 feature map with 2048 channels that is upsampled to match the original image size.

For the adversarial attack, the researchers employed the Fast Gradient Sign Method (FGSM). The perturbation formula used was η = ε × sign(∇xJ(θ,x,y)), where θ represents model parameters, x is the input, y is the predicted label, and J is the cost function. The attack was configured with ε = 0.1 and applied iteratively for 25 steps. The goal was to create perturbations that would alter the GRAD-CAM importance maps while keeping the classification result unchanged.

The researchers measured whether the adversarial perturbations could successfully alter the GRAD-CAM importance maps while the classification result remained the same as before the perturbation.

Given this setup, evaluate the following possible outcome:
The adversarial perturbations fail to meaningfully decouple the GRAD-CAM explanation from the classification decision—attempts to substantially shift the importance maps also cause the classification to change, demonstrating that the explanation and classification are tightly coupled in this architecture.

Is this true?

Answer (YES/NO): NO